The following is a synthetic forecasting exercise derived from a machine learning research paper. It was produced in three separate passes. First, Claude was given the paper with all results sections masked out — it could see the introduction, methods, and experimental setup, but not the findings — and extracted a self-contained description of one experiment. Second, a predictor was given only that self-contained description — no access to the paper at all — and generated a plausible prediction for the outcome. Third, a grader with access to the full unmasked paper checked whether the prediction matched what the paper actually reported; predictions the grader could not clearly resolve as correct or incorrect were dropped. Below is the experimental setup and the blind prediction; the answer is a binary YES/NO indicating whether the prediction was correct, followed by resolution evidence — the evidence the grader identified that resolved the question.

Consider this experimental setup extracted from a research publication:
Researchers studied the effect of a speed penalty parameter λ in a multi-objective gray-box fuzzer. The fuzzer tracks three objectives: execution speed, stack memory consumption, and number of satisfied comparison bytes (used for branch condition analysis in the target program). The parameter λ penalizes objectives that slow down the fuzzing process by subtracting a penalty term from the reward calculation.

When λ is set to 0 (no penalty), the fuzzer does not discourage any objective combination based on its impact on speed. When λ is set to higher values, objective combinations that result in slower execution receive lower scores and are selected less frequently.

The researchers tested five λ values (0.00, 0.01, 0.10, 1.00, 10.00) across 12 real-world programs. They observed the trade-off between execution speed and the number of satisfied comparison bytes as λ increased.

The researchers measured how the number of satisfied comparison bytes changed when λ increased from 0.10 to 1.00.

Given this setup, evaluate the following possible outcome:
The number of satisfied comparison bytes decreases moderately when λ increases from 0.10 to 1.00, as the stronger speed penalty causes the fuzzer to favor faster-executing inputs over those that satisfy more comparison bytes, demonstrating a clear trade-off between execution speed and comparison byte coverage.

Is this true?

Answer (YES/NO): NO